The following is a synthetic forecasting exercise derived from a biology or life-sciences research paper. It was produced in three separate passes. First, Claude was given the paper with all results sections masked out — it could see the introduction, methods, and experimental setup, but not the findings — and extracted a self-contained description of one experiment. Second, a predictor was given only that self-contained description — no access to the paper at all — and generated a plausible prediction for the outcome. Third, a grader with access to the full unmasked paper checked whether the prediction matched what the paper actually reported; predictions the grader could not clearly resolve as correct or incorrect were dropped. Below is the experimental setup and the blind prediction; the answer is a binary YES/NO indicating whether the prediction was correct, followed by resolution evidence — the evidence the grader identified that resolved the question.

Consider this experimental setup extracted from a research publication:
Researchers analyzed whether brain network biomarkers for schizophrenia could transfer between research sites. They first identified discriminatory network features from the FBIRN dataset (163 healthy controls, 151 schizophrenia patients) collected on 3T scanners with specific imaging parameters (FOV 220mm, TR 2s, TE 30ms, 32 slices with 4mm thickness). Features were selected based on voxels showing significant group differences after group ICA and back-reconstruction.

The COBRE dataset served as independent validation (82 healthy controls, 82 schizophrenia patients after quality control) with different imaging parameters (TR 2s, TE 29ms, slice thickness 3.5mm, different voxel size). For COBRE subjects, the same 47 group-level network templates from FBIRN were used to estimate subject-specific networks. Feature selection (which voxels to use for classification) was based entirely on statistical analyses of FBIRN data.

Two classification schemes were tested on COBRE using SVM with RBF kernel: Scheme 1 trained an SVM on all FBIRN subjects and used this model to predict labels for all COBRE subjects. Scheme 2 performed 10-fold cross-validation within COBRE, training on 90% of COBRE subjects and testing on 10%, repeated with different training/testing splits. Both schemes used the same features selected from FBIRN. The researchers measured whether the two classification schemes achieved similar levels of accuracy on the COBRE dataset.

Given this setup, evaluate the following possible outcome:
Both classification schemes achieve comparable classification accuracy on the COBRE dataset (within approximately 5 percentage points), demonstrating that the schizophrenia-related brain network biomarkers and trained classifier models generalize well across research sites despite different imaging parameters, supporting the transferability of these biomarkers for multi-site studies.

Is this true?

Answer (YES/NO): NO